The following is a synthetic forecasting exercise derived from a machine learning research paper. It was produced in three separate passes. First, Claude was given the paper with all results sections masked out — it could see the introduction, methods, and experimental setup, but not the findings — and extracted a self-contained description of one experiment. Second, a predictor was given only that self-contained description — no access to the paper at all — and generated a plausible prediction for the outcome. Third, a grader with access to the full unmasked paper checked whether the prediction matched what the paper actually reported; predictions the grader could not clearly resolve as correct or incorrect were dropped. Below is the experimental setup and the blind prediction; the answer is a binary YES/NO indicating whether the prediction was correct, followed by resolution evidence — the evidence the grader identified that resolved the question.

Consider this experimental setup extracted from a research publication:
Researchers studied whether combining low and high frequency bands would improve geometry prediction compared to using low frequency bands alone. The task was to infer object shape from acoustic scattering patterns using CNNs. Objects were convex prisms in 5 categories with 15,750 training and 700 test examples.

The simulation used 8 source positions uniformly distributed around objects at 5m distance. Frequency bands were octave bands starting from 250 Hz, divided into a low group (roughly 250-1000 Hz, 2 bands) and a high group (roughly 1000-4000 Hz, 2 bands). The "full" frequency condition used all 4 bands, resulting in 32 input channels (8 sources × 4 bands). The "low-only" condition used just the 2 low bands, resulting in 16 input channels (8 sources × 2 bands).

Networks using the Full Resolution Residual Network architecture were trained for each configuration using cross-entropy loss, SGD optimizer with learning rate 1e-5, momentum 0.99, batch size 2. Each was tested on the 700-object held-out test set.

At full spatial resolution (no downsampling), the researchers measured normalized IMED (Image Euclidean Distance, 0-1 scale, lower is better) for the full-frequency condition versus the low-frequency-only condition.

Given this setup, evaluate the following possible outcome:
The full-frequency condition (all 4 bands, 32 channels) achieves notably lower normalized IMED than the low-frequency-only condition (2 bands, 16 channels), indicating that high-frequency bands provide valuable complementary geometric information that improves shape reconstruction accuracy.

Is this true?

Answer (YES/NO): NO